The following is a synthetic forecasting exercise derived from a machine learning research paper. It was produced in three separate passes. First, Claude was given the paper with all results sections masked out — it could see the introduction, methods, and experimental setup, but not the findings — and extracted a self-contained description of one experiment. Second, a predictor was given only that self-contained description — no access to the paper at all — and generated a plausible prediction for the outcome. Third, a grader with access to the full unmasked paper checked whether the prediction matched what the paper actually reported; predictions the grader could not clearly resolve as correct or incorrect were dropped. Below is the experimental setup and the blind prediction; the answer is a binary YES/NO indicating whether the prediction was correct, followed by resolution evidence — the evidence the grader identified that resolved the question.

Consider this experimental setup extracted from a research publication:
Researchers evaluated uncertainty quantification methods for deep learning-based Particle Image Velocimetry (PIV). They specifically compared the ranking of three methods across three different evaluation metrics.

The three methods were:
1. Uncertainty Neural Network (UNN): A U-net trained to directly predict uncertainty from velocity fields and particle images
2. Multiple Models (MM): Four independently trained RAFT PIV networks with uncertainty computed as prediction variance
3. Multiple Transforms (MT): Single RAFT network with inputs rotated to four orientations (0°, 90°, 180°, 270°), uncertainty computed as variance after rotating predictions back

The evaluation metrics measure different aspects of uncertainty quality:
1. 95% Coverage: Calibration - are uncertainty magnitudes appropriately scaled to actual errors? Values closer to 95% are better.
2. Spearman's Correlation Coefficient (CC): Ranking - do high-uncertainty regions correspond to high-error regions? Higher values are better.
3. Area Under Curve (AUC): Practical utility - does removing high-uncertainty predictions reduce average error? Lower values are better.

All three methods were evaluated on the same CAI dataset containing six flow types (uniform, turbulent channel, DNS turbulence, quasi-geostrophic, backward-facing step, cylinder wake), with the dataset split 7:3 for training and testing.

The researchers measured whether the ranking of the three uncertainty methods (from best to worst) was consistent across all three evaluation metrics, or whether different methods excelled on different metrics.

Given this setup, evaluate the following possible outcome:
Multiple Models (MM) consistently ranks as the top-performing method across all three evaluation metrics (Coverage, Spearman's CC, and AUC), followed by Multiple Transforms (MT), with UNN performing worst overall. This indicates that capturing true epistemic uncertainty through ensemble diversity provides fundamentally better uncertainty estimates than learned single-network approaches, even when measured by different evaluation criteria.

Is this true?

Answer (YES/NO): NO